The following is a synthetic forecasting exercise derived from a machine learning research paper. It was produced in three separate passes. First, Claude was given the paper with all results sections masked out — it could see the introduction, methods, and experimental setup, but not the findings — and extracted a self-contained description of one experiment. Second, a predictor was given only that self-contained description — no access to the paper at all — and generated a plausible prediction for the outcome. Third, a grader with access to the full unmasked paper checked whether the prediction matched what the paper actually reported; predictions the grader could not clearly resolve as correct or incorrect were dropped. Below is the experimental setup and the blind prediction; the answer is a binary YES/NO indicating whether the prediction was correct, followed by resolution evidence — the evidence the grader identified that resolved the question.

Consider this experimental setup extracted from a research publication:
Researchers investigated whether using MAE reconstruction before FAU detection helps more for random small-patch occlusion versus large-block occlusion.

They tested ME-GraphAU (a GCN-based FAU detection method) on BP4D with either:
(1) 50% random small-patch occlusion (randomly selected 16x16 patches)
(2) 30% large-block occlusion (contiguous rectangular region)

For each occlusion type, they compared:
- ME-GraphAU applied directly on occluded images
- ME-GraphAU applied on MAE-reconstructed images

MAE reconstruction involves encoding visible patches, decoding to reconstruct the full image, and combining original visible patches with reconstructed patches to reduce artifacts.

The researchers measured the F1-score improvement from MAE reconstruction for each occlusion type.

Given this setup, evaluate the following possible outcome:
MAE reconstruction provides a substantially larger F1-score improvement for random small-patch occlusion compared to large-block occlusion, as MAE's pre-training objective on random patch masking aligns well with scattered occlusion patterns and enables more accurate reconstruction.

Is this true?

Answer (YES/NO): YES